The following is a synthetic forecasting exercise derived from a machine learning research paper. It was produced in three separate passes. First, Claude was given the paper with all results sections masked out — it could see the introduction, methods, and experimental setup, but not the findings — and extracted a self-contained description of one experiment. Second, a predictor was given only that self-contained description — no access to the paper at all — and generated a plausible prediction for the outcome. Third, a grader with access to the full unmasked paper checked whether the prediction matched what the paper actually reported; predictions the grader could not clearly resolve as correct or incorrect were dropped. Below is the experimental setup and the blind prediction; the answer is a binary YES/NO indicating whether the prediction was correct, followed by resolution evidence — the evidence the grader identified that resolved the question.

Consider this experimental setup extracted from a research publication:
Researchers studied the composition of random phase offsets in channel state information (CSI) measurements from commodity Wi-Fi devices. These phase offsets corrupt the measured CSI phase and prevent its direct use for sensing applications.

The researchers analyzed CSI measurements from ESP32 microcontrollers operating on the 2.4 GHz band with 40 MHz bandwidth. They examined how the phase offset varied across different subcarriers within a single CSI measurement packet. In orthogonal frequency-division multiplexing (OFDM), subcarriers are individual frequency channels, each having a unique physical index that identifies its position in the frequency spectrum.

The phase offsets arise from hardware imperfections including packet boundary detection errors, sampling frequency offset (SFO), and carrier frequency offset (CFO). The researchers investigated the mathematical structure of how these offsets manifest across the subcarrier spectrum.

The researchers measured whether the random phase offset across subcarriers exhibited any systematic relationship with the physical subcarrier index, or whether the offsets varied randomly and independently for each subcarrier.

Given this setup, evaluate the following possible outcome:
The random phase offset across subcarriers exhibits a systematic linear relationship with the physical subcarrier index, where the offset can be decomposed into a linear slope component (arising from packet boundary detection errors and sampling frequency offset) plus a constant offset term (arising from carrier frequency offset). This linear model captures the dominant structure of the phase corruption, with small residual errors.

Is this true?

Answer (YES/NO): YES